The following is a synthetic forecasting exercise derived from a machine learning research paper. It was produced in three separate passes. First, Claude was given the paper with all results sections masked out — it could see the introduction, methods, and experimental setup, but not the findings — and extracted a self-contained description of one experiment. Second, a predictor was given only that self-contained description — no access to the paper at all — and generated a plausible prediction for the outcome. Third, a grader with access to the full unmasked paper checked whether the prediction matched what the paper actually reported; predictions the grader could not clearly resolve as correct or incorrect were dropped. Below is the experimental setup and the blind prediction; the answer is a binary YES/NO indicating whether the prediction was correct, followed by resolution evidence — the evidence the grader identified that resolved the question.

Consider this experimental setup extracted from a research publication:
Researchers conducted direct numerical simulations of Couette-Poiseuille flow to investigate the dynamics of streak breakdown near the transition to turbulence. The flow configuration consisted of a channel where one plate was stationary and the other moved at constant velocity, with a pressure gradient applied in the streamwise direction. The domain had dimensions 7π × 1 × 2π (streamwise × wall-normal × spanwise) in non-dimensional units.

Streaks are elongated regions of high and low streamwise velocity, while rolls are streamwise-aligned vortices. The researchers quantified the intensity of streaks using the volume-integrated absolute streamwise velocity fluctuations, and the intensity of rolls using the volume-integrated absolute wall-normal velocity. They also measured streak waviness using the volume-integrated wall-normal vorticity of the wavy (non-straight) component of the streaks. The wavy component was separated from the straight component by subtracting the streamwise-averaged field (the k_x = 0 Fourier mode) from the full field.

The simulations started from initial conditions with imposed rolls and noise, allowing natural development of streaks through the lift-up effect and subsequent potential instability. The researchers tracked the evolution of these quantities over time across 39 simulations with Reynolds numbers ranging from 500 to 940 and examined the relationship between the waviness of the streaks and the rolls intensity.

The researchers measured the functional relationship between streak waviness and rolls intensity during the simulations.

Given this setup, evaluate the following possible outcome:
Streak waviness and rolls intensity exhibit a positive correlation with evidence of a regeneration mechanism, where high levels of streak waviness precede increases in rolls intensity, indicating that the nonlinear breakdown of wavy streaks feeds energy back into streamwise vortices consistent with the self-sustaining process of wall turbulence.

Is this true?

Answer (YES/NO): YES